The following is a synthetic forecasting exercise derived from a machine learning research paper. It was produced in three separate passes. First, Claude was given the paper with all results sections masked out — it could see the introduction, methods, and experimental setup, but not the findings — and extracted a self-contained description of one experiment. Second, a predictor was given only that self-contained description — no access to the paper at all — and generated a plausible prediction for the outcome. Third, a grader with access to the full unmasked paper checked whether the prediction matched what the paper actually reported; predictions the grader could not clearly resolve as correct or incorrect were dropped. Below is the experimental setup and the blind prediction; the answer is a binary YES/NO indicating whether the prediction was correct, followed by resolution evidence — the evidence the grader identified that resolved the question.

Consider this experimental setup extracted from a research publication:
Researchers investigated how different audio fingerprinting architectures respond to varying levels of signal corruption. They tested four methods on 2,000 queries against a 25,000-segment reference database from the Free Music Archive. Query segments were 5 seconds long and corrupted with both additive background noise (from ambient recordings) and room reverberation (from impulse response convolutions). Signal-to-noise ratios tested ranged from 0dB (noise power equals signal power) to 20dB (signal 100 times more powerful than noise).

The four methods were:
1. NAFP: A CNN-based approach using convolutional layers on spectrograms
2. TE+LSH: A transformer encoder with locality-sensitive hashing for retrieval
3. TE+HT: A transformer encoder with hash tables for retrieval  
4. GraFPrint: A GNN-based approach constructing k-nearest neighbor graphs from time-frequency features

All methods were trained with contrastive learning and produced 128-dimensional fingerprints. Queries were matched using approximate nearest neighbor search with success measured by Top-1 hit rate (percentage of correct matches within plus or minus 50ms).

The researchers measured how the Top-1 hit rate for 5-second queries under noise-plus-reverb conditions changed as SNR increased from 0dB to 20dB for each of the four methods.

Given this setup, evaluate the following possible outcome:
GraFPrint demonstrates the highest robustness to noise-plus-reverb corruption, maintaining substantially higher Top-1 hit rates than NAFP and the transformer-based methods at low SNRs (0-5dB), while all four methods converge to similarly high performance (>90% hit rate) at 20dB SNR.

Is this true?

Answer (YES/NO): NO